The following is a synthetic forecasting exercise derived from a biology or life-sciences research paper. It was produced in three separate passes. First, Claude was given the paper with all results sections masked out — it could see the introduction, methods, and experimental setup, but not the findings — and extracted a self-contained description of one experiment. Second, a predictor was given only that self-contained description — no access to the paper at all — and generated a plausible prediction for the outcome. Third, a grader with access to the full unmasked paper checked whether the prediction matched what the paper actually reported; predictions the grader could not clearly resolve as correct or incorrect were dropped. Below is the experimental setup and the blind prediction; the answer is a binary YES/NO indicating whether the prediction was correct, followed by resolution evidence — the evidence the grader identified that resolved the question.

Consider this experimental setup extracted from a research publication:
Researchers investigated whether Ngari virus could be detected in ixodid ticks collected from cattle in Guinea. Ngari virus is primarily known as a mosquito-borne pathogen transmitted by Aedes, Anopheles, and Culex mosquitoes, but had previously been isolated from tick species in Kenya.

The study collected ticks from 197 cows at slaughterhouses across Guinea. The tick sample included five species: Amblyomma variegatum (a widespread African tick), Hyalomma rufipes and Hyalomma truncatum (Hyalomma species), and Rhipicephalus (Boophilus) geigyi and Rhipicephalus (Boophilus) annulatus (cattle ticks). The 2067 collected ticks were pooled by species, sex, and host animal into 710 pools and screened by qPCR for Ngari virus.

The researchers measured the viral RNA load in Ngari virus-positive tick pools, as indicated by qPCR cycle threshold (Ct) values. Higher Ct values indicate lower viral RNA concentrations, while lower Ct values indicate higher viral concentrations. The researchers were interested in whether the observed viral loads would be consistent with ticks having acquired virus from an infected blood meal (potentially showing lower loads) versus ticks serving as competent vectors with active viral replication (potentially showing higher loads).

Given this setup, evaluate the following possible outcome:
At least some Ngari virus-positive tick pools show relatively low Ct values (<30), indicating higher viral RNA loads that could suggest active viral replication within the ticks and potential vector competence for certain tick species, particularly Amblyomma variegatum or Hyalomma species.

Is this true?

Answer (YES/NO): NO